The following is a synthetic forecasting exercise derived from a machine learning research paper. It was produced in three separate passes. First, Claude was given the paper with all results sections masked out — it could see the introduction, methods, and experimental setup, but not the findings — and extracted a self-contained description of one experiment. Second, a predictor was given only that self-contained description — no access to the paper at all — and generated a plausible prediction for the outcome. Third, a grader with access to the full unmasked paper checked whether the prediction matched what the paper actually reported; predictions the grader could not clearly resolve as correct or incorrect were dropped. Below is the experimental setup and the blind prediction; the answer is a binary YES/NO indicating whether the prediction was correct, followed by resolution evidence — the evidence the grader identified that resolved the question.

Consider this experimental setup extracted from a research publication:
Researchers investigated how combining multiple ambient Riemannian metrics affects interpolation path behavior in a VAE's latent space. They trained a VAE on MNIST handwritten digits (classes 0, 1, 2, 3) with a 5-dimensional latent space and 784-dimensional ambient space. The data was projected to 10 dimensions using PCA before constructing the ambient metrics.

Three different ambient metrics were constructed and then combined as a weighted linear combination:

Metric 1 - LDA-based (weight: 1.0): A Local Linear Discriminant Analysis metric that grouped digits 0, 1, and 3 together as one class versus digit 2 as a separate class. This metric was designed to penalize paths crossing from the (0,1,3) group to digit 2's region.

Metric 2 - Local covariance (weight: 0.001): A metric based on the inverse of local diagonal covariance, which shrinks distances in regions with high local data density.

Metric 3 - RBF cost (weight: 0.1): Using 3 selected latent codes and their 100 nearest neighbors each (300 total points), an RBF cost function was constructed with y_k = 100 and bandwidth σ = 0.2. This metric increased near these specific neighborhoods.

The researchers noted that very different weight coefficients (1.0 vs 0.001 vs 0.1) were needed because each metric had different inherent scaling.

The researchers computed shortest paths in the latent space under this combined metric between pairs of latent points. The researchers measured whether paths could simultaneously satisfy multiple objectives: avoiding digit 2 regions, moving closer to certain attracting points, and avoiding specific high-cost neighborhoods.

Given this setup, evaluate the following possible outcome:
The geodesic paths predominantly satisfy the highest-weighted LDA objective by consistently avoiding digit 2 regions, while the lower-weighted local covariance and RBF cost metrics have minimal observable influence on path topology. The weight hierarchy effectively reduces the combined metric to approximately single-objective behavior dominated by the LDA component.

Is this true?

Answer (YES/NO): NO